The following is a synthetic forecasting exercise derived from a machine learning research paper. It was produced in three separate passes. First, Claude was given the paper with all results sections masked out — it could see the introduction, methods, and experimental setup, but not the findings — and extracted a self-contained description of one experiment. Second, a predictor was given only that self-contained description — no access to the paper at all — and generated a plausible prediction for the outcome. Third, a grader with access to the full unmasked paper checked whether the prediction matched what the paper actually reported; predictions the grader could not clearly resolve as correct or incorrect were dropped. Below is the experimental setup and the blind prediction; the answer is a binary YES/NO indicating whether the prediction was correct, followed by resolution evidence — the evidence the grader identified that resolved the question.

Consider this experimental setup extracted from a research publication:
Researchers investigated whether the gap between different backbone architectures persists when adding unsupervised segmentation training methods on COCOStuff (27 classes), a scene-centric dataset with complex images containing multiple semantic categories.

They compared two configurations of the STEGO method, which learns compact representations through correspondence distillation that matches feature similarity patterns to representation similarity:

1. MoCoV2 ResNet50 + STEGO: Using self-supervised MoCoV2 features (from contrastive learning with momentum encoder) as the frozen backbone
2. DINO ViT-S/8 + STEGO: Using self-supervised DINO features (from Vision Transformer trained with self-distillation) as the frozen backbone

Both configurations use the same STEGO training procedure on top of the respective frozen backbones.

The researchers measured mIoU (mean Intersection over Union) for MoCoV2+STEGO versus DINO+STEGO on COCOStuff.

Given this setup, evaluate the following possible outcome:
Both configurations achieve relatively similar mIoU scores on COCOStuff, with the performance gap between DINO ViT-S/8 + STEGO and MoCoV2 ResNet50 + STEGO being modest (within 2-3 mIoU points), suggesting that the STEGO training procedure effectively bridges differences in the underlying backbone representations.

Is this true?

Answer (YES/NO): NO